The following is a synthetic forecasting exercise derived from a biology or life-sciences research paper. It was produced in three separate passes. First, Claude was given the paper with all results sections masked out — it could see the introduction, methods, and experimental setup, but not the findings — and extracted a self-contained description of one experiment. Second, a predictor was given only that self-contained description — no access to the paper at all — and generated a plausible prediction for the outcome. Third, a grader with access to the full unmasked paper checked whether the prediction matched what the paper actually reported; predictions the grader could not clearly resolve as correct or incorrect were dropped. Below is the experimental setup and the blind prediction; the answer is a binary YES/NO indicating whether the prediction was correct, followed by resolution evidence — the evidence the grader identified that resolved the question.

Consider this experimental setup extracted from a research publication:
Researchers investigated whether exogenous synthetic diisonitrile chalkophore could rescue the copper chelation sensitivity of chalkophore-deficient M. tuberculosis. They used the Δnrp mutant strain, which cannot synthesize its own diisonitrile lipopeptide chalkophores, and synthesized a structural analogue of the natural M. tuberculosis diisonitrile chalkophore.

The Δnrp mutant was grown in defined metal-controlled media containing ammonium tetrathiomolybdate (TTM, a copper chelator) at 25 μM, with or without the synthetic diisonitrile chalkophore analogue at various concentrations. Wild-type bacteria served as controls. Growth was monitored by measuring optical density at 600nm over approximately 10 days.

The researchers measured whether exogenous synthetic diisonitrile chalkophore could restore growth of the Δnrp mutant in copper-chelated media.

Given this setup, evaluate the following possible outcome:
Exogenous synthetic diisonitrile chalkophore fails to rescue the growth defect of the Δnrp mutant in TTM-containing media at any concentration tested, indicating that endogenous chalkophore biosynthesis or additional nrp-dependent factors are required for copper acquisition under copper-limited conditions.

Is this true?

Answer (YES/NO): NO